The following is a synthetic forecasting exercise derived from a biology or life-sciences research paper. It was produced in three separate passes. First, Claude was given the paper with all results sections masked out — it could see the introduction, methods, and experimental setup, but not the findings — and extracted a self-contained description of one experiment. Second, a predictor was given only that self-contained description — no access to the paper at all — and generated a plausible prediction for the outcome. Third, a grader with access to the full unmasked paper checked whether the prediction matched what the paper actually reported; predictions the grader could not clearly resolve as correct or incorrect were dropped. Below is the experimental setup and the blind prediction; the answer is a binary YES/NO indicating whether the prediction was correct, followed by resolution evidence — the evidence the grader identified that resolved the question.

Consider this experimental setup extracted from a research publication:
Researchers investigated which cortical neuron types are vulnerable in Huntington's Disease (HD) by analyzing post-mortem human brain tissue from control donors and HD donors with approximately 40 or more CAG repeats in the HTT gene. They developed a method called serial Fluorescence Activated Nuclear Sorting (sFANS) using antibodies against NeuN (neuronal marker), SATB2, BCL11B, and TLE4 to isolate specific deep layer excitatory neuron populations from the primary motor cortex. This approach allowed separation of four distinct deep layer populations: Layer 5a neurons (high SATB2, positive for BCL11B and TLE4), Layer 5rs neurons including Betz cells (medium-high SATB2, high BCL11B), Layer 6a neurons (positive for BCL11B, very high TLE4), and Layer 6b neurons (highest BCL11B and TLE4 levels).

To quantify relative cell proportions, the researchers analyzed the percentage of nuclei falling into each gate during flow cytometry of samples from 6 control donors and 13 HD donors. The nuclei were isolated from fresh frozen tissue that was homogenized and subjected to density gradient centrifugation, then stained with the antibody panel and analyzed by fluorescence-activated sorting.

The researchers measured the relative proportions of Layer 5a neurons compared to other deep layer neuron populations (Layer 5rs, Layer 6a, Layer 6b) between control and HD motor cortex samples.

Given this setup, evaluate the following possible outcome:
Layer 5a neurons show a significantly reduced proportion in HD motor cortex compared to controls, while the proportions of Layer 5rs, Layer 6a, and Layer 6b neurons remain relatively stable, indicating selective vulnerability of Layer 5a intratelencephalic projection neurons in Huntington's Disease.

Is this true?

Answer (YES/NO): YES